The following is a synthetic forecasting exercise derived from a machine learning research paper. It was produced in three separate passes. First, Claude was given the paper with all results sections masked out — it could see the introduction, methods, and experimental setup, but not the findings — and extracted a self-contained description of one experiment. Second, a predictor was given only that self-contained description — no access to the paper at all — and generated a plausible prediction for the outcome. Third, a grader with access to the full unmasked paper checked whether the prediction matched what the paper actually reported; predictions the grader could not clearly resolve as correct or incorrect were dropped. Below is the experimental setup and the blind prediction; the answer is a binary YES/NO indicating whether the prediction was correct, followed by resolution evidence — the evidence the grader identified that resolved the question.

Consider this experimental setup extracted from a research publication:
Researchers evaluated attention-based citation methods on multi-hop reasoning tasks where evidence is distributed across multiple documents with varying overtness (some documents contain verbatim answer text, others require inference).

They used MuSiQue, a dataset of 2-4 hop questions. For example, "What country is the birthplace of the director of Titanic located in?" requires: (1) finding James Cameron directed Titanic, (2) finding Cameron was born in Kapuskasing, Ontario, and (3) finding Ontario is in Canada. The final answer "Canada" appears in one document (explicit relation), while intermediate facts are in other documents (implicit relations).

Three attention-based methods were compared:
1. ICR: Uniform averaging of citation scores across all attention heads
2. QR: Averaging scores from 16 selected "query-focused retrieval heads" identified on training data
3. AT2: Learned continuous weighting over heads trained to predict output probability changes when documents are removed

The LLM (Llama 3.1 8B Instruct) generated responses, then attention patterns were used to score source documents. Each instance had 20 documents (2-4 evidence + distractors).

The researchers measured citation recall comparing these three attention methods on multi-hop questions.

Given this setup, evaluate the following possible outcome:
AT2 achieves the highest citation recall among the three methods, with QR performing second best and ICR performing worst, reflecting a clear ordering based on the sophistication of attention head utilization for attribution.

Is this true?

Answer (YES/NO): NO